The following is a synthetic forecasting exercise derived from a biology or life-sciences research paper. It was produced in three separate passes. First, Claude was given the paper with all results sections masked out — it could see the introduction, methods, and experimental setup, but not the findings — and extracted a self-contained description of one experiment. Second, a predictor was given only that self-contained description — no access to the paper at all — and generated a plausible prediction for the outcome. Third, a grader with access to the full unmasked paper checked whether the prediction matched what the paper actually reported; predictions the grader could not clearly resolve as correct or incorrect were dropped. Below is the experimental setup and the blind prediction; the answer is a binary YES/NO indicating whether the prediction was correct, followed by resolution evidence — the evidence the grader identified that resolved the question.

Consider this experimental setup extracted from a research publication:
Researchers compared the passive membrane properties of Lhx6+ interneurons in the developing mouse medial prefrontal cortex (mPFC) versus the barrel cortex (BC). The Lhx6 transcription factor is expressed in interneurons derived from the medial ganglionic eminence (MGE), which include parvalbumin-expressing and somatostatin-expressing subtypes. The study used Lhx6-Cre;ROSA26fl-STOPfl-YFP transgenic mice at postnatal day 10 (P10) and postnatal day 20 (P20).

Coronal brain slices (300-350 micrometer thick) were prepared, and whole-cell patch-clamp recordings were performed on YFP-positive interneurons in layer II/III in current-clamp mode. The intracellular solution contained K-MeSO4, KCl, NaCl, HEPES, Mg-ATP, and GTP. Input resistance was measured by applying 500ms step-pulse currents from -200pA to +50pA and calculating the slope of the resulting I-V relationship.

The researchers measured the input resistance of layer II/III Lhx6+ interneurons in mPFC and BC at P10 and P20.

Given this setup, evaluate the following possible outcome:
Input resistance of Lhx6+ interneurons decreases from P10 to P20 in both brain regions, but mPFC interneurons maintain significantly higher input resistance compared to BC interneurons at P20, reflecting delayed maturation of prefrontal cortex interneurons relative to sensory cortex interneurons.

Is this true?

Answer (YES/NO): NO